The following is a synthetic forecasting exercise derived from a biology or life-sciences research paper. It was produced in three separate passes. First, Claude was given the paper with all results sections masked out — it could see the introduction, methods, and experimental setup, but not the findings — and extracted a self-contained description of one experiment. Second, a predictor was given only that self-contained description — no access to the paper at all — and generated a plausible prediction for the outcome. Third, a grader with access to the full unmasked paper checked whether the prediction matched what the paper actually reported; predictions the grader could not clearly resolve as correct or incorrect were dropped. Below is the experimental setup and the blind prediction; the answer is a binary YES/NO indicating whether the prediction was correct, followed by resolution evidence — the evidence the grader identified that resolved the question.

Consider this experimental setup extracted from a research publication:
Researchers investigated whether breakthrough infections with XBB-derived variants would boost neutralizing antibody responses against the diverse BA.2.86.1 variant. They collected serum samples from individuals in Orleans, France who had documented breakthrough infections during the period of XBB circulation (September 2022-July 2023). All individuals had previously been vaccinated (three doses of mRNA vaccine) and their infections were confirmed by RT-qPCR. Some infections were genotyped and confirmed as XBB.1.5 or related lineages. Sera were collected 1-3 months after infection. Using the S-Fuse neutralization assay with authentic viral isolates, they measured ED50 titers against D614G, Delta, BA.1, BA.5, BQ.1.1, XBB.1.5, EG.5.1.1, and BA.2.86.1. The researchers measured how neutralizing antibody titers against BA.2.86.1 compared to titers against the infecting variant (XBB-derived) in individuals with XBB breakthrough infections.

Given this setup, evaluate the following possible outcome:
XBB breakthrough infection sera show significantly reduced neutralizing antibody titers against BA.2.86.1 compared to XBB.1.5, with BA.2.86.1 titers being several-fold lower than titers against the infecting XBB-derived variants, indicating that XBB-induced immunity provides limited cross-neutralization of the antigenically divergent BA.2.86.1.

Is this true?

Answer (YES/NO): NO